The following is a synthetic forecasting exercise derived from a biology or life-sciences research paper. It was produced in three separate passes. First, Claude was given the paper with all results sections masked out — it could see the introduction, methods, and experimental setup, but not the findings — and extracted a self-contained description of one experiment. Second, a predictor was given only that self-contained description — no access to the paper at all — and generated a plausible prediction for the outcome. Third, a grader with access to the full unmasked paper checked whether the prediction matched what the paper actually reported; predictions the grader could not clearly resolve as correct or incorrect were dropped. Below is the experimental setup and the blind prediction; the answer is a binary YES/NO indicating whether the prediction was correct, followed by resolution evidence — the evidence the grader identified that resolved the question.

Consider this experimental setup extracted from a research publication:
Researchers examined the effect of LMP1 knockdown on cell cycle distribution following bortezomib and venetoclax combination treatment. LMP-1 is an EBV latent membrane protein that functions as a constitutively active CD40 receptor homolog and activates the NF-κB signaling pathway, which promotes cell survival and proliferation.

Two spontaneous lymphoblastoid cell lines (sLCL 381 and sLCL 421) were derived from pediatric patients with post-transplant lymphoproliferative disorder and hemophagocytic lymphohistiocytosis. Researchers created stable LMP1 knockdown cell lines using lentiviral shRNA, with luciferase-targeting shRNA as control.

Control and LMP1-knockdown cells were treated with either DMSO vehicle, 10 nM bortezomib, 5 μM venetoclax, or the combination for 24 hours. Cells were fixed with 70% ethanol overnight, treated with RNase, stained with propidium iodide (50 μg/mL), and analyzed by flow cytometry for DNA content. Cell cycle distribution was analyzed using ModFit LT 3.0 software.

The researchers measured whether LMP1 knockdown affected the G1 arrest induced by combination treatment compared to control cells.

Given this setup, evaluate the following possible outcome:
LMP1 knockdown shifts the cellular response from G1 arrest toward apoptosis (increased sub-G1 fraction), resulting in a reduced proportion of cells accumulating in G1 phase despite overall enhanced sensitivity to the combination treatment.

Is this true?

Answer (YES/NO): NO